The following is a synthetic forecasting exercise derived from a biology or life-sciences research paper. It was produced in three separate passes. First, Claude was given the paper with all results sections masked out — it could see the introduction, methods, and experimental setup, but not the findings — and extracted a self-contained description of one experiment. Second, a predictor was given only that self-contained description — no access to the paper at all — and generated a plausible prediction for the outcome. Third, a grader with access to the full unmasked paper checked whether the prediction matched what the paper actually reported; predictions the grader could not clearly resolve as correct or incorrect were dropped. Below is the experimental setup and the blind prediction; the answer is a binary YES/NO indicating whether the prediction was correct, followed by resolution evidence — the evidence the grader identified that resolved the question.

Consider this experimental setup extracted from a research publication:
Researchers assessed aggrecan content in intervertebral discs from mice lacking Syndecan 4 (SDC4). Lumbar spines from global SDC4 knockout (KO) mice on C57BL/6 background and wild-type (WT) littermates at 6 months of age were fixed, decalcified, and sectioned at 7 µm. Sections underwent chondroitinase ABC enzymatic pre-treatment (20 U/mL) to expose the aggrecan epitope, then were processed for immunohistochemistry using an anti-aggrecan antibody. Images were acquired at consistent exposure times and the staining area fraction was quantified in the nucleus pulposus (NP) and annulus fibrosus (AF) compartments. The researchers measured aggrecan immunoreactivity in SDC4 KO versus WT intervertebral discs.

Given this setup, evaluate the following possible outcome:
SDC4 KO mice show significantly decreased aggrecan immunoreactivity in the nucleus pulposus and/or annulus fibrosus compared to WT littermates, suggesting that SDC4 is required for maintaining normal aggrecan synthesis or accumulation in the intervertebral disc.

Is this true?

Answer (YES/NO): NO